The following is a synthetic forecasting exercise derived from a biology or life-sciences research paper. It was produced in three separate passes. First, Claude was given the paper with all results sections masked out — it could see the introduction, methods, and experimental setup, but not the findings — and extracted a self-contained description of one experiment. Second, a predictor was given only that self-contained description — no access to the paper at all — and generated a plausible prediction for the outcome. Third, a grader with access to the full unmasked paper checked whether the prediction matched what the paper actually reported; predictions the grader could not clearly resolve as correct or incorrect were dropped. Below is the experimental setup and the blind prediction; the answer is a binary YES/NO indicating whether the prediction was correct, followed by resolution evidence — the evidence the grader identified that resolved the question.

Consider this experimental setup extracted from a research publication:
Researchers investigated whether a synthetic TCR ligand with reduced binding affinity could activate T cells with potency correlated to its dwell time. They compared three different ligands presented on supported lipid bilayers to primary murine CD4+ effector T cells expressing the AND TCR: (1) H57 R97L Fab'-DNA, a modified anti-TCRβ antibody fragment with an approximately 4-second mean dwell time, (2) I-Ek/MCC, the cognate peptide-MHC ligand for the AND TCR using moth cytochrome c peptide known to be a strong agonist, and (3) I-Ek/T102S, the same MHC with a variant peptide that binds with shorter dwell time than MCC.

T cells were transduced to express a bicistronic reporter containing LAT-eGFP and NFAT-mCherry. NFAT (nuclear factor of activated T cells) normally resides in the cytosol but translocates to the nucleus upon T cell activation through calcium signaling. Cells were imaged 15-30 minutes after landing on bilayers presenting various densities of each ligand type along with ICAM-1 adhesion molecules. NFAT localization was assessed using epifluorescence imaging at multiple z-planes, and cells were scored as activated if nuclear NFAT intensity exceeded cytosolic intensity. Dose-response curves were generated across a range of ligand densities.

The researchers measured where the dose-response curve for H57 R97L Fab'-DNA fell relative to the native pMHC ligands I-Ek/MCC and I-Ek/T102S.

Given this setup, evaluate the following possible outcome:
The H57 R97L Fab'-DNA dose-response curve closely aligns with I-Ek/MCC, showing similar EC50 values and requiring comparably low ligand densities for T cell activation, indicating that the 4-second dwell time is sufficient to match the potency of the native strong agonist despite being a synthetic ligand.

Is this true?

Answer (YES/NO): NO